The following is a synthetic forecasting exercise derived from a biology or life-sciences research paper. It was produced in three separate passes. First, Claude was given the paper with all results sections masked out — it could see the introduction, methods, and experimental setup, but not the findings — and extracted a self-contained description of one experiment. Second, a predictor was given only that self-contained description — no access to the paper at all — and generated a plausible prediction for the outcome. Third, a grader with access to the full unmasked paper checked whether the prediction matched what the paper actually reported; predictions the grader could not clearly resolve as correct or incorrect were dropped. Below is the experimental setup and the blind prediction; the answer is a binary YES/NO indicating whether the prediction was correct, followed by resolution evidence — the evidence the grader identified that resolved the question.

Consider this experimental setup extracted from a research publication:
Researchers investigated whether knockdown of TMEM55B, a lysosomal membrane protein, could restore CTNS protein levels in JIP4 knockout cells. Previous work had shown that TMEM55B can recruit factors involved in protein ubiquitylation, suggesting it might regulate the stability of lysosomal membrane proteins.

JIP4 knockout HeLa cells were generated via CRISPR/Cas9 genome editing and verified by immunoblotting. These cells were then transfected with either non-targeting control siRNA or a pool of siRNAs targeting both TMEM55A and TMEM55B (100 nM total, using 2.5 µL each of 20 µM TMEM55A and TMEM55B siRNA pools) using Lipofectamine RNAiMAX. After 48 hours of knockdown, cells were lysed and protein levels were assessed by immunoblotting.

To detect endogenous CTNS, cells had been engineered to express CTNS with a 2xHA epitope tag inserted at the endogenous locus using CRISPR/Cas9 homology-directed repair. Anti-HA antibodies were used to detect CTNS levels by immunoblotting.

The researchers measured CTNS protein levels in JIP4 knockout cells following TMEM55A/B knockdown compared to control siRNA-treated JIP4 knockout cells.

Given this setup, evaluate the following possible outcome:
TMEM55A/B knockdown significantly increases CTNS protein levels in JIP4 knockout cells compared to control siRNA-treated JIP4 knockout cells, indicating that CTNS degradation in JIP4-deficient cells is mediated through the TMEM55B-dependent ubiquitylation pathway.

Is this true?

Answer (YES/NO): YES